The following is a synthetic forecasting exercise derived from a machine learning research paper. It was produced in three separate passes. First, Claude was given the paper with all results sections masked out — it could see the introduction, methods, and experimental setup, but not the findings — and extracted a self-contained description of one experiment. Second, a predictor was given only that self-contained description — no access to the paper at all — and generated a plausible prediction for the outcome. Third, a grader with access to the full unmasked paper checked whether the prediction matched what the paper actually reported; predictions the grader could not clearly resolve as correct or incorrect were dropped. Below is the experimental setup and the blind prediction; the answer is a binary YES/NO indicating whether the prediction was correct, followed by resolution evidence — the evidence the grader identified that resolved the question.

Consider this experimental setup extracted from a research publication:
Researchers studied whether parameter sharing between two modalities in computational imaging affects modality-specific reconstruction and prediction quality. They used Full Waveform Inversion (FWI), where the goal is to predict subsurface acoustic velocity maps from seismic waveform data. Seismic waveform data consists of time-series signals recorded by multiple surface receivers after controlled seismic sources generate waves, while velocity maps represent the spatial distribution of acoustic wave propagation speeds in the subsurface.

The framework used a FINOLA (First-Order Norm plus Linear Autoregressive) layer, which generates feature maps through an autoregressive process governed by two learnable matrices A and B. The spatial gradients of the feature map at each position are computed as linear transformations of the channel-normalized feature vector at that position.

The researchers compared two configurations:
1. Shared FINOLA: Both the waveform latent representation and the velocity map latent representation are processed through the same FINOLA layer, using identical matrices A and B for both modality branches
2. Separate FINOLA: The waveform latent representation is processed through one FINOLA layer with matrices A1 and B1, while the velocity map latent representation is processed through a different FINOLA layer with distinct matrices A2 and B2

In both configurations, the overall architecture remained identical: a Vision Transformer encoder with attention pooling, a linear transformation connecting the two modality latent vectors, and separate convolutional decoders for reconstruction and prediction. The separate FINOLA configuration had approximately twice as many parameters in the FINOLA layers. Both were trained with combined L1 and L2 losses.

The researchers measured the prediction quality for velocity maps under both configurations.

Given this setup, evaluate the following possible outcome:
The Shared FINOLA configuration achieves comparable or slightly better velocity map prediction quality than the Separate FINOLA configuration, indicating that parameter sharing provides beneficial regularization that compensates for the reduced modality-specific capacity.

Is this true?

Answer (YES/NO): YES